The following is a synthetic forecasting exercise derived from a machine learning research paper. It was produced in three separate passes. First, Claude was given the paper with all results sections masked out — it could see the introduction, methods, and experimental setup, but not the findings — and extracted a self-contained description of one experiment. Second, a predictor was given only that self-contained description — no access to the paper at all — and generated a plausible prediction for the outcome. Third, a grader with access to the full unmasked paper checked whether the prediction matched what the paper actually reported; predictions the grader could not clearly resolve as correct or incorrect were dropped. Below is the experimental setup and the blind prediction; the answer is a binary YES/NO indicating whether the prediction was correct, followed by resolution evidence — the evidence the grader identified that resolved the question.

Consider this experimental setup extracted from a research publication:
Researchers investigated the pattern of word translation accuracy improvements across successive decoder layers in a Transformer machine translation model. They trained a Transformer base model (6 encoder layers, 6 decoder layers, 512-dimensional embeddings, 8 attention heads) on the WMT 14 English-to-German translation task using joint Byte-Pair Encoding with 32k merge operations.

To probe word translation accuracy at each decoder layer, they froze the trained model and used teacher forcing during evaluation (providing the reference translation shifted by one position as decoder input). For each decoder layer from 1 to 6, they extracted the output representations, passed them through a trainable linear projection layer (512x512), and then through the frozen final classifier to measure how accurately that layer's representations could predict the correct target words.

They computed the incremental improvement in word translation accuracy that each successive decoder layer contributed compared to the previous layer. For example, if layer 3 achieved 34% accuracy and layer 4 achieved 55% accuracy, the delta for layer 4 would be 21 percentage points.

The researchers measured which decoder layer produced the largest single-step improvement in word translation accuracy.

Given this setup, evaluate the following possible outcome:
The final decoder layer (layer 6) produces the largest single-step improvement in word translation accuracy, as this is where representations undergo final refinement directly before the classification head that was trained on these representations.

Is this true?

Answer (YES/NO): NO